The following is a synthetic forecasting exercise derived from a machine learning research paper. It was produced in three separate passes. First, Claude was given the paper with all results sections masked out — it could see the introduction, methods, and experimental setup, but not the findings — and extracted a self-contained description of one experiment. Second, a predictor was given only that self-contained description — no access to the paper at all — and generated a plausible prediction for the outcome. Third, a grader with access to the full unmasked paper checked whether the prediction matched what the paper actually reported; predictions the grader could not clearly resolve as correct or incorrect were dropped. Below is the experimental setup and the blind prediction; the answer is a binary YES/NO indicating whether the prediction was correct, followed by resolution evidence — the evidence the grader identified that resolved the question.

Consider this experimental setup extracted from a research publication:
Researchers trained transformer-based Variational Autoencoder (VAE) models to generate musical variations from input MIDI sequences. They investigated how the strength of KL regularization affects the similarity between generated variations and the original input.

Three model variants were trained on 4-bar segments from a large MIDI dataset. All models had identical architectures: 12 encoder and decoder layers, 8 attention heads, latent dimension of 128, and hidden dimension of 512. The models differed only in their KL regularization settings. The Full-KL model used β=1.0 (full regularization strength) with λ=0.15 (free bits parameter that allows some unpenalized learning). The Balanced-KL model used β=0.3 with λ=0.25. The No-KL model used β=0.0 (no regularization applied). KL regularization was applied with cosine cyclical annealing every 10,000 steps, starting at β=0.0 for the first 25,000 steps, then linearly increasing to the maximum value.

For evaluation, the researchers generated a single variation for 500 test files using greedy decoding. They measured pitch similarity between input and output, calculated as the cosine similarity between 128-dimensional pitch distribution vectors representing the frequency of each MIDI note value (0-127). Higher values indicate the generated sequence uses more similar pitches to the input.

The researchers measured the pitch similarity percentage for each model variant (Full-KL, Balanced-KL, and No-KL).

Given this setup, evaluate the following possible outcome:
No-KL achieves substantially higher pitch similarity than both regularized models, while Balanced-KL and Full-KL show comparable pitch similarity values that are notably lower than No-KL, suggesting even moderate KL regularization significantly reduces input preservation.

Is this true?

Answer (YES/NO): NO